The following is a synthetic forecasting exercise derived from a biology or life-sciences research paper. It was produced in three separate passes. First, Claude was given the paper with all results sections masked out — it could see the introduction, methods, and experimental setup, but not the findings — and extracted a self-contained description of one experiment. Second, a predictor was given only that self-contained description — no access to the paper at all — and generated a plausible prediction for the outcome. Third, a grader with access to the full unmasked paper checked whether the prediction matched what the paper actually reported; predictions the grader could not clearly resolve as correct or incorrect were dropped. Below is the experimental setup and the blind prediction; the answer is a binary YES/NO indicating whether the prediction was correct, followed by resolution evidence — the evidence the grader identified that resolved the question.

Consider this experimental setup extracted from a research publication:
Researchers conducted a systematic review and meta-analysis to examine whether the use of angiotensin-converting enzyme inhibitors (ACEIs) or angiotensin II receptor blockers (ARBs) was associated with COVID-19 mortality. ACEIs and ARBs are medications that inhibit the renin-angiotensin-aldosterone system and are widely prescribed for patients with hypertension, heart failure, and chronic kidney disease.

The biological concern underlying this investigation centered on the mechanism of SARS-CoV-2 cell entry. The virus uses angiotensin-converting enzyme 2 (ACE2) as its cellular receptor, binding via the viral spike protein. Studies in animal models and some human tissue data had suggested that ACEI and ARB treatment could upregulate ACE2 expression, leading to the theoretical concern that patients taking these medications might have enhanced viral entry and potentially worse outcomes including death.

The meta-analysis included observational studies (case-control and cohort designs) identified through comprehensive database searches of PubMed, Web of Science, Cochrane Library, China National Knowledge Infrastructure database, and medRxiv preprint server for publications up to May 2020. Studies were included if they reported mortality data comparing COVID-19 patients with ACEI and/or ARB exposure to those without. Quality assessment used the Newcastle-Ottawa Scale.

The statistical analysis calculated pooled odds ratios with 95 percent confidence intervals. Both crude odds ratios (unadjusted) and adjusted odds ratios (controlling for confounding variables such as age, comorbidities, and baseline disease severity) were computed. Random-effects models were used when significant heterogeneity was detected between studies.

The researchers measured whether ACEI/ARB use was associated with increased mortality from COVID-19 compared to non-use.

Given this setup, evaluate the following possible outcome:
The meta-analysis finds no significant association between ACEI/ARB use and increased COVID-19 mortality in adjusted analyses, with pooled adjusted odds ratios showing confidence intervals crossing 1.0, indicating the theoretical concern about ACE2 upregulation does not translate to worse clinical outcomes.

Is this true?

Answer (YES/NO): NO